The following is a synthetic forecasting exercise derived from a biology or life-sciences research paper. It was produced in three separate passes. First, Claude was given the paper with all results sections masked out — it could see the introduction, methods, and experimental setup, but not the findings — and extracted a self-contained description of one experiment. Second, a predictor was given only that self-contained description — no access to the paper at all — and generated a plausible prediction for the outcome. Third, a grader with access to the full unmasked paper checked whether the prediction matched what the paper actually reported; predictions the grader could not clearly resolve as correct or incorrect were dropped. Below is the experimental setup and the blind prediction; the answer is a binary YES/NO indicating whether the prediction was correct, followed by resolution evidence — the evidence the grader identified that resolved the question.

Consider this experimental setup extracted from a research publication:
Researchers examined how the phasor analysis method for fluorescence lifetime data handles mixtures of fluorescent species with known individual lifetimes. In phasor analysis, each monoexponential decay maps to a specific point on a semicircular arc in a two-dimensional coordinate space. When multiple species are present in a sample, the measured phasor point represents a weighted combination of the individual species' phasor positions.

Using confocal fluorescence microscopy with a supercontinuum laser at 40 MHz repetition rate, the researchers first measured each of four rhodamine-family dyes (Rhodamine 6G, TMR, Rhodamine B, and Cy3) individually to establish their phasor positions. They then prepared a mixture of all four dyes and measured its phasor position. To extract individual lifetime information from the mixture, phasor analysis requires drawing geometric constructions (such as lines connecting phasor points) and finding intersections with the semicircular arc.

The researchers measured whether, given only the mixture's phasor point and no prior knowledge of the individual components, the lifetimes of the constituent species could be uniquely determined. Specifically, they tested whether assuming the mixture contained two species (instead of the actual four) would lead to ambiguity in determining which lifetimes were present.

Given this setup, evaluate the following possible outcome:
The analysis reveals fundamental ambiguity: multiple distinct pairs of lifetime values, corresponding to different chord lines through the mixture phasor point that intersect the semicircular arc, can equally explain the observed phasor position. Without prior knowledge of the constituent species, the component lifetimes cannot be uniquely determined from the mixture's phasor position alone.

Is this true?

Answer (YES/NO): YES